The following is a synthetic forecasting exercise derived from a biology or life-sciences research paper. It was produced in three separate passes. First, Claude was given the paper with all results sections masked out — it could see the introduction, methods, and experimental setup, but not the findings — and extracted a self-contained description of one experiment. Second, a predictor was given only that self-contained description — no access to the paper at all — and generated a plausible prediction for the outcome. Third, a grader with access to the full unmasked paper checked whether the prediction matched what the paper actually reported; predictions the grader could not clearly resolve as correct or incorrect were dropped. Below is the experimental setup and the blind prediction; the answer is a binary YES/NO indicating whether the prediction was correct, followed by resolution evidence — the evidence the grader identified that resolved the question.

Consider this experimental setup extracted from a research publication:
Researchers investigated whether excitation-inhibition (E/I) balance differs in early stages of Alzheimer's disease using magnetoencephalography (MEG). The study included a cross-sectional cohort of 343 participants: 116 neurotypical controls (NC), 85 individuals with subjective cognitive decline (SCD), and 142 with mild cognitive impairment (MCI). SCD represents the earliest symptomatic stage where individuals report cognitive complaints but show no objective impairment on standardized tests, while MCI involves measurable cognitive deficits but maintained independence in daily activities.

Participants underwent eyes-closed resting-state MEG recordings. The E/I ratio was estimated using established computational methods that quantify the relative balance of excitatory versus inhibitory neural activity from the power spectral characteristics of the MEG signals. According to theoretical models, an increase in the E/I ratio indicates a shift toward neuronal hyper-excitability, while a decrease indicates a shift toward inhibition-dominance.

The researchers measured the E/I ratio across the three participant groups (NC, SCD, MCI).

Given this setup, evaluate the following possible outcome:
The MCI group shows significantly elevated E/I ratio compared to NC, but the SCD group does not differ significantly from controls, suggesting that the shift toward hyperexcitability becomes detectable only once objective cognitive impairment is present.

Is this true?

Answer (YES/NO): YES